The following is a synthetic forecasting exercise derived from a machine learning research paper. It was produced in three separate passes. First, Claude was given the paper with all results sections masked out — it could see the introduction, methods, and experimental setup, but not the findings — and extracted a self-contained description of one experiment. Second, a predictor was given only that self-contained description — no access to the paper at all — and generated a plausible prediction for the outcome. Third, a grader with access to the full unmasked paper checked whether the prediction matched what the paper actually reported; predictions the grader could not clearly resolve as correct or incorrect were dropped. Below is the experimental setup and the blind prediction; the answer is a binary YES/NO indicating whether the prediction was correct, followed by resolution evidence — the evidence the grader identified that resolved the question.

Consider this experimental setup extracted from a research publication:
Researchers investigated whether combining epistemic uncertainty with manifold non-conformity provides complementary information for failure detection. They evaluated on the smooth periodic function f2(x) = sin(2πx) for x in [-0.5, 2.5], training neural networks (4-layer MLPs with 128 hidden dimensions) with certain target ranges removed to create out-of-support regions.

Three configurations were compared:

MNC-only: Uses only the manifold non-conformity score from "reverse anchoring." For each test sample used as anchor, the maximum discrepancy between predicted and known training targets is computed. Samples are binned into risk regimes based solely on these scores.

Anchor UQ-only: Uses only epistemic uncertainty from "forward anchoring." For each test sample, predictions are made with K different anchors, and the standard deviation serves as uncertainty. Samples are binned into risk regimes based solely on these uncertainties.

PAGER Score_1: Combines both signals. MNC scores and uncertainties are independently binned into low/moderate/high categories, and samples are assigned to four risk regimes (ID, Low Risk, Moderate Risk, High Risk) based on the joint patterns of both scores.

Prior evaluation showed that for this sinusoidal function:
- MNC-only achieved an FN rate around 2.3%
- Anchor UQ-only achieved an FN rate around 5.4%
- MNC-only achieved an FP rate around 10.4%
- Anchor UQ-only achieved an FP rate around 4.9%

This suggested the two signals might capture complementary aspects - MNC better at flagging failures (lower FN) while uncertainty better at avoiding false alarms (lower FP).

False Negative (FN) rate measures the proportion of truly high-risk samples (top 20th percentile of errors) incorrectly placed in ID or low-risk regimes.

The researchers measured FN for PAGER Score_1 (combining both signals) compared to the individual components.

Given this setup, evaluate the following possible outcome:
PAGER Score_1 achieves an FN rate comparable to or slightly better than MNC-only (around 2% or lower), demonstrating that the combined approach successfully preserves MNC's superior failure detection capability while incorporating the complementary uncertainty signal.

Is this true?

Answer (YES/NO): YES